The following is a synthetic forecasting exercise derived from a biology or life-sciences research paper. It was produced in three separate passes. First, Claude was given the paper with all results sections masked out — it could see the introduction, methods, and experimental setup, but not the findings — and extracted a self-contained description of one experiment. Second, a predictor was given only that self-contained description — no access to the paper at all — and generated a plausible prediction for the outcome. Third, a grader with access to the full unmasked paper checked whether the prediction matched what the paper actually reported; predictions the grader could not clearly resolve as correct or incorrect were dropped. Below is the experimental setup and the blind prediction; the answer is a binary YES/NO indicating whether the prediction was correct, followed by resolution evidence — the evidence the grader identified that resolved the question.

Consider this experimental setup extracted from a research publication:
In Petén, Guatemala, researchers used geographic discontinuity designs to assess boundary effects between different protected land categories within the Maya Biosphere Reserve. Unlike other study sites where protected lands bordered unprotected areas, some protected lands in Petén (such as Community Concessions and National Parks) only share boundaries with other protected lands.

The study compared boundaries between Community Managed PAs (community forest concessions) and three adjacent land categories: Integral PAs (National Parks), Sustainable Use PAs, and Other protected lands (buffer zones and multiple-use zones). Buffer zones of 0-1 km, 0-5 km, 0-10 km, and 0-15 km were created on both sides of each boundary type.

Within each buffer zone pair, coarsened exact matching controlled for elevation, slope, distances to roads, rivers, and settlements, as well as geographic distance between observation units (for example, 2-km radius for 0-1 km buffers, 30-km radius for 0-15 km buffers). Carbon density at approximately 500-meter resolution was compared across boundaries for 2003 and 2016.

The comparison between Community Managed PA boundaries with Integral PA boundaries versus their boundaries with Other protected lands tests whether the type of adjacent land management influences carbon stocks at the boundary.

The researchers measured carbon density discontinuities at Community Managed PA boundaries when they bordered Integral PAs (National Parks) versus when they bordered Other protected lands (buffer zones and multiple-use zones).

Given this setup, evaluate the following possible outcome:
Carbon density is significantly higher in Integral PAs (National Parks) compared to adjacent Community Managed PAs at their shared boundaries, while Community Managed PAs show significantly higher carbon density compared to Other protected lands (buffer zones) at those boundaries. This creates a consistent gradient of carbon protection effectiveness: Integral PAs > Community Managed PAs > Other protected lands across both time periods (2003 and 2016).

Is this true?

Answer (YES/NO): NO